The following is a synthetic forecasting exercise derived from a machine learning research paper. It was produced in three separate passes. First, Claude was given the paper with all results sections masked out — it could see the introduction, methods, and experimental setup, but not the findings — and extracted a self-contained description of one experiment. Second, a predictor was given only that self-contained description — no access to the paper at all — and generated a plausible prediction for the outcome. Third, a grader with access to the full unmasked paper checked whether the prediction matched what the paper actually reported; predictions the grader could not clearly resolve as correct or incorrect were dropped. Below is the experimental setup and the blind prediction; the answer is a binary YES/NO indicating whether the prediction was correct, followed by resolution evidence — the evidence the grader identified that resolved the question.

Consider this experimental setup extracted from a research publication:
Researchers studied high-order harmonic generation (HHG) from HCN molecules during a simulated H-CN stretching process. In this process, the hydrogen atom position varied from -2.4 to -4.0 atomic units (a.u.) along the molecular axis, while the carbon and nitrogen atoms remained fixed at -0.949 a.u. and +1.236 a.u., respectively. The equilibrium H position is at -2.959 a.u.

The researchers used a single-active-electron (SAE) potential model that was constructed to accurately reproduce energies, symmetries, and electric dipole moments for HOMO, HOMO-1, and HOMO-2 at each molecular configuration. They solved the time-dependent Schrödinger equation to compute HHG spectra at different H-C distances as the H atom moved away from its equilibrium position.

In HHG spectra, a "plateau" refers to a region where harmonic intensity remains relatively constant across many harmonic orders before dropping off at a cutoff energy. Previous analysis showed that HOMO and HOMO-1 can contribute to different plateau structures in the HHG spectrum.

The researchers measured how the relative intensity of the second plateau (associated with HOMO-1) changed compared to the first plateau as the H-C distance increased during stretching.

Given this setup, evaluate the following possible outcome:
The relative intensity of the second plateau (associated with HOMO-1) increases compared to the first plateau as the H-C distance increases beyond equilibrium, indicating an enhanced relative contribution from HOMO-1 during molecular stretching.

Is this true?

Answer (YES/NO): NO